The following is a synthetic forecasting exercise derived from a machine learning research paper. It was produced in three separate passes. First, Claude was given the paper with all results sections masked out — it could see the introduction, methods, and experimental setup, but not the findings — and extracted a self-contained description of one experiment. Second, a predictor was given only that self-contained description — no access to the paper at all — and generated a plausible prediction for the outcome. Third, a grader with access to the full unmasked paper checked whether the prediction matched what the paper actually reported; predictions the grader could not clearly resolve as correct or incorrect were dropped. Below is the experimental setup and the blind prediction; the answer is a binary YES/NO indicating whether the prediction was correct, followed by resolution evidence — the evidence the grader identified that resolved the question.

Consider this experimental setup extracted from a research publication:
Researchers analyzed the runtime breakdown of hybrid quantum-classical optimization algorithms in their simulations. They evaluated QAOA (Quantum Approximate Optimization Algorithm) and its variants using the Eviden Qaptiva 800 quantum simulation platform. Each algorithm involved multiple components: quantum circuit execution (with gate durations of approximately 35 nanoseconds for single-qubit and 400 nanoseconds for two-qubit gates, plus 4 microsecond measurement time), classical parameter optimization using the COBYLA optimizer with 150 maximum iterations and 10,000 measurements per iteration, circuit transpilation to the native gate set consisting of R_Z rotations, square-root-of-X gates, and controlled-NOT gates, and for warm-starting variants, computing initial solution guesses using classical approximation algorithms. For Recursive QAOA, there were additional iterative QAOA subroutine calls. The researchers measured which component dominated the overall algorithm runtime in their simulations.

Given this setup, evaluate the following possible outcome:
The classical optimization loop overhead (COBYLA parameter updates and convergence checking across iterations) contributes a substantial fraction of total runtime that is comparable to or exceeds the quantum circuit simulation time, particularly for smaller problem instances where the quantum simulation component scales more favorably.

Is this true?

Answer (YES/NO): NO